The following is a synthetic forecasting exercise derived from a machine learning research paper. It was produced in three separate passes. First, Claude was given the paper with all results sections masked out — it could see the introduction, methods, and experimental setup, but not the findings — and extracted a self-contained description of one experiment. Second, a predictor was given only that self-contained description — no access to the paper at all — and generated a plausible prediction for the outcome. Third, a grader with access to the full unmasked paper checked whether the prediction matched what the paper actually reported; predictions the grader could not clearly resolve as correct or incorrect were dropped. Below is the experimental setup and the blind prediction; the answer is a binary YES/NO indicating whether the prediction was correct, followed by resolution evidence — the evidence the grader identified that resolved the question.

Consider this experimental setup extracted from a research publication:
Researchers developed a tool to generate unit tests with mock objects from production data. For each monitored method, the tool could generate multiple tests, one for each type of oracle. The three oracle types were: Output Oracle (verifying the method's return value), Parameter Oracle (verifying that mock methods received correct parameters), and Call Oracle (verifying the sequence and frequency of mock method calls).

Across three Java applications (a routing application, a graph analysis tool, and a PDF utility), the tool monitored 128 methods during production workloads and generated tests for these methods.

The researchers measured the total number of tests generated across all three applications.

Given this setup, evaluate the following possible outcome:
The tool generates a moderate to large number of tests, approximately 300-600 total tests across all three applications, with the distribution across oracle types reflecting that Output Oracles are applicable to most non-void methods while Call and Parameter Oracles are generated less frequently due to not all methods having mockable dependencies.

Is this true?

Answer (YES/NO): NO